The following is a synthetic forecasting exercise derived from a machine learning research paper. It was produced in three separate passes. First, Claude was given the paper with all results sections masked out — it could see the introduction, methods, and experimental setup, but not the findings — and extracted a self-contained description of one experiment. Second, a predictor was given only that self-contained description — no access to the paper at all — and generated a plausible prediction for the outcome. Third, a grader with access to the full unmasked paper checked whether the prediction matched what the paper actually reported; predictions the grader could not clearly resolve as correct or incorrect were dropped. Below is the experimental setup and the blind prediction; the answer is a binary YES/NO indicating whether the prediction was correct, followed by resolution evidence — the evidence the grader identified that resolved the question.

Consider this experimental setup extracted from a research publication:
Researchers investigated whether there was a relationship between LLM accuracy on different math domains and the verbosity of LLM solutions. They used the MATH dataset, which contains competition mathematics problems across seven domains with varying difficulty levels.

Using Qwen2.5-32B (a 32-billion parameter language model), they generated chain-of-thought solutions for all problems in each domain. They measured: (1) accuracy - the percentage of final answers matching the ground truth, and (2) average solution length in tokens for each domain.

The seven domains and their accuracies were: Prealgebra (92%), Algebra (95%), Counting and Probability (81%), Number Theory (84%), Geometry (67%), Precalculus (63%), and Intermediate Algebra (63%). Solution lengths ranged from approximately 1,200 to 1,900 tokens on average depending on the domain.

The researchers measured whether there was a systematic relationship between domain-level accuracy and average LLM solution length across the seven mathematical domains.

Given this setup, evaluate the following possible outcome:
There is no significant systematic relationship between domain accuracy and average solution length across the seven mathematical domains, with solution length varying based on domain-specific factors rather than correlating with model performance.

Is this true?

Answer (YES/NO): NO